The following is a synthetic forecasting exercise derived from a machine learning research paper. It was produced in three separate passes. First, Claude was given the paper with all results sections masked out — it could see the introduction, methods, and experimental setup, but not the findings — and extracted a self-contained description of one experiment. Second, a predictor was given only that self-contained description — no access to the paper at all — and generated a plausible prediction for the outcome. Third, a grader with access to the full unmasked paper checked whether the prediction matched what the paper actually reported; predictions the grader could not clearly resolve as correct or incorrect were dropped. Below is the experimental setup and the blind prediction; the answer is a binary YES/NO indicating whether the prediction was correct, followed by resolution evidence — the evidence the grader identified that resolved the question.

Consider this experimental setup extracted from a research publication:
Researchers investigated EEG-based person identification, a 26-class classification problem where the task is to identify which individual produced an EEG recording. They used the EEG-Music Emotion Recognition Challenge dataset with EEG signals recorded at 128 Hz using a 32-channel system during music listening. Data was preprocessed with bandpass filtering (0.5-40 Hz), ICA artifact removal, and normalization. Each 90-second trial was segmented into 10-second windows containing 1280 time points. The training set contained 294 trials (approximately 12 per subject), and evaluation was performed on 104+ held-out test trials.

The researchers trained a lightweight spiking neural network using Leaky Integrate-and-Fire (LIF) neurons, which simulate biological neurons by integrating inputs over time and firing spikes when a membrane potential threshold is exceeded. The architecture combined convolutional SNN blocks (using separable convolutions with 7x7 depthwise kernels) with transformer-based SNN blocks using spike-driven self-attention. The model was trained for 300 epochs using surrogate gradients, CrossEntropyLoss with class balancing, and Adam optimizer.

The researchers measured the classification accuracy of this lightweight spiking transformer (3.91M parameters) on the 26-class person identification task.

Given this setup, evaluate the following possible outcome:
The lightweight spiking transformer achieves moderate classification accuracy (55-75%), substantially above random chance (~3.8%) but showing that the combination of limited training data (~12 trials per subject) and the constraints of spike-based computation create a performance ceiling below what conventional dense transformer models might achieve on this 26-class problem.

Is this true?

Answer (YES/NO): NO